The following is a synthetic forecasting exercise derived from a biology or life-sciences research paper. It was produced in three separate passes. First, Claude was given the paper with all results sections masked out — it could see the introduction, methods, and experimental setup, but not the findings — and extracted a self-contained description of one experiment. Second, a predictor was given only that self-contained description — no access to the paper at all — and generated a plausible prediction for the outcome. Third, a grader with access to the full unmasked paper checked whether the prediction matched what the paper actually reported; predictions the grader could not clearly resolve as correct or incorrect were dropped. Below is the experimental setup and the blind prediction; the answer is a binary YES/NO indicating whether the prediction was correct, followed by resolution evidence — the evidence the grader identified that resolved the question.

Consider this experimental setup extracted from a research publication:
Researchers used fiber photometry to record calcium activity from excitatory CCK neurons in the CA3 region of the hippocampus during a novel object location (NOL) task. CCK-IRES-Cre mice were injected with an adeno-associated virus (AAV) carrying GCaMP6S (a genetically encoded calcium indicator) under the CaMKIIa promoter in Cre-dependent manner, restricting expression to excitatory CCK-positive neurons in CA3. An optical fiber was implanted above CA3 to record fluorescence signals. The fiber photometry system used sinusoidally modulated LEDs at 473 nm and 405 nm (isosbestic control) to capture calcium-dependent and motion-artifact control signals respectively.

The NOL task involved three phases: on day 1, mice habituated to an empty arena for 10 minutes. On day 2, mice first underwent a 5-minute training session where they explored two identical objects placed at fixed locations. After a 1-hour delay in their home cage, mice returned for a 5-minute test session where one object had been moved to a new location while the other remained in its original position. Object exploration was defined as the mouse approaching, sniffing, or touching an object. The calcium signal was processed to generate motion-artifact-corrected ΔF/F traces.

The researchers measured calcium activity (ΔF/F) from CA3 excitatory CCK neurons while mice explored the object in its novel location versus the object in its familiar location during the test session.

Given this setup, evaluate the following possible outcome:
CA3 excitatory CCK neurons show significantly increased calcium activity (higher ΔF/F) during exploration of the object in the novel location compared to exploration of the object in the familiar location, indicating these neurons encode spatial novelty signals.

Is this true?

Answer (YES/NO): YES